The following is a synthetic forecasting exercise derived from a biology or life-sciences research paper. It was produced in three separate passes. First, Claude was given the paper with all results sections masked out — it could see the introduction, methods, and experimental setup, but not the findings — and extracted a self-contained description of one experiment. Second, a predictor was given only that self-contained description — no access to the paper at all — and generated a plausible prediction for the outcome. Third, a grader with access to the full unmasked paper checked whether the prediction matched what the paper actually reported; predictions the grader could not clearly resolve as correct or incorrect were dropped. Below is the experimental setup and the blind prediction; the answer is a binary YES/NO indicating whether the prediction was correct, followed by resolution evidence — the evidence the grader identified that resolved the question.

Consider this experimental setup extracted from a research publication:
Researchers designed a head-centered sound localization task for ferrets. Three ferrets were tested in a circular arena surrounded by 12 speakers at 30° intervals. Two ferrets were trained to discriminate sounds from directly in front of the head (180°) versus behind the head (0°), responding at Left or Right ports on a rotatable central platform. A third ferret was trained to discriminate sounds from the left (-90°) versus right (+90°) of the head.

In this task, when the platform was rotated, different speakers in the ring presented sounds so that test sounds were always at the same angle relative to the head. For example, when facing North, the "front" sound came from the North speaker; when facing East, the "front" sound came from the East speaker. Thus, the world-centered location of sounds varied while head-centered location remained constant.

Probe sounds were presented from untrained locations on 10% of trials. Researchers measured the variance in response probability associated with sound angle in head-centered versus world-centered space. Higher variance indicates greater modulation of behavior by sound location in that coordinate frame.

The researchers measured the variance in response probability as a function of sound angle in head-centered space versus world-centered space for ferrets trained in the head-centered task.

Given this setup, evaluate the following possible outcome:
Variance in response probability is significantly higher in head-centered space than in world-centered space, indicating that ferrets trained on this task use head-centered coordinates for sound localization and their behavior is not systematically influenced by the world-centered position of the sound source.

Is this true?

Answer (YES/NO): YES